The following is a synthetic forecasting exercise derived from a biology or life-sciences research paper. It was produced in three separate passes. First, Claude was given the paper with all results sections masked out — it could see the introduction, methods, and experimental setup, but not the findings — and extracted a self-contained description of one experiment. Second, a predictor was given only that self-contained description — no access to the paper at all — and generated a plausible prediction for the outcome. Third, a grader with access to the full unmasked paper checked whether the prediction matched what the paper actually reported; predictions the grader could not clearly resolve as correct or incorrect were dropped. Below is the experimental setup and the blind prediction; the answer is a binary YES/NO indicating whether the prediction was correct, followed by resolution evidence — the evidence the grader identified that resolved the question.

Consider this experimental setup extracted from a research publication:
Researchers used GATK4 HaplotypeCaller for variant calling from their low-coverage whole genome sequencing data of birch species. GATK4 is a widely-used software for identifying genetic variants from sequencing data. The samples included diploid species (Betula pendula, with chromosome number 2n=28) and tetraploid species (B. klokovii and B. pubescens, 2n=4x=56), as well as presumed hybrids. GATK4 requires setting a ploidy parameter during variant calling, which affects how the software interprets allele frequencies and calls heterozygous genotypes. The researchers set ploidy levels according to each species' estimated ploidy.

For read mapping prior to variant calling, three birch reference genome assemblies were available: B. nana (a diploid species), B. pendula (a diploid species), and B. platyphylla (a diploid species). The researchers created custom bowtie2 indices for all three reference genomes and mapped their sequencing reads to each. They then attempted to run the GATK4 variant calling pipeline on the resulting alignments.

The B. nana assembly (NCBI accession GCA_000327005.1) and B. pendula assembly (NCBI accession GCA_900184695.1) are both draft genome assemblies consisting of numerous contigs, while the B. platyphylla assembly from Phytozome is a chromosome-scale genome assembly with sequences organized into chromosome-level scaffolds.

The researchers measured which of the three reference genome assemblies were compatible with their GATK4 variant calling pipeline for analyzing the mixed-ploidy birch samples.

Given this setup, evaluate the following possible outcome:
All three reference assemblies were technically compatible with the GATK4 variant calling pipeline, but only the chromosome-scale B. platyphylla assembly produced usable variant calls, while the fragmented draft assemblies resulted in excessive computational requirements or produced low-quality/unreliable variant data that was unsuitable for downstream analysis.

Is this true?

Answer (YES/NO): NO